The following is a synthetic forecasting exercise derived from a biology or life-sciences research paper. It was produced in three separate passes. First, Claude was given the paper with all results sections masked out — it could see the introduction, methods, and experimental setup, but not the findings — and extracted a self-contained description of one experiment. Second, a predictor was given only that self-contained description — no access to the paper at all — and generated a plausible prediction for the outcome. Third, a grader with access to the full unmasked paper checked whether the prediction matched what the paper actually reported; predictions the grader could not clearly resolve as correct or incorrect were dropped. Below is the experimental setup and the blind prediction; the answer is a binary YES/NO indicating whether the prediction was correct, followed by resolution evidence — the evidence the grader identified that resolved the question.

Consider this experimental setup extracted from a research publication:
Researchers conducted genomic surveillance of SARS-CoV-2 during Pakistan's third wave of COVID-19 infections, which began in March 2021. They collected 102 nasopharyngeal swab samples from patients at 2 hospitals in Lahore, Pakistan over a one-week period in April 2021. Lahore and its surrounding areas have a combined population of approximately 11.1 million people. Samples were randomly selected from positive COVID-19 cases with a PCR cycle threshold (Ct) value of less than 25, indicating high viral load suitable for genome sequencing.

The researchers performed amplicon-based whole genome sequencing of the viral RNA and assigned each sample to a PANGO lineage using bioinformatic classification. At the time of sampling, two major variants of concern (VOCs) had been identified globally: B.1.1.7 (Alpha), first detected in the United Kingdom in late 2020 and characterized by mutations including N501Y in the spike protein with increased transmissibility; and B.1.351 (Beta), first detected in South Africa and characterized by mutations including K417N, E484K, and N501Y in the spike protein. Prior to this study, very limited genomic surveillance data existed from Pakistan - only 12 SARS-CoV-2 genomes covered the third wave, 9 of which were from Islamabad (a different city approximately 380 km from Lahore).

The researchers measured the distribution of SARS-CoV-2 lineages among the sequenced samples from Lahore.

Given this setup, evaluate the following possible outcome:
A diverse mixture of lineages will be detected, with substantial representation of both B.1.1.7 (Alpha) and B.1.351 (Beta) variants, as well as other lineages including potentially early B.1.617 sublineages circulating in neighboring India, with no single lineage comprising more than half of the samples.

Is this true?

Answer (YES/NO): NO